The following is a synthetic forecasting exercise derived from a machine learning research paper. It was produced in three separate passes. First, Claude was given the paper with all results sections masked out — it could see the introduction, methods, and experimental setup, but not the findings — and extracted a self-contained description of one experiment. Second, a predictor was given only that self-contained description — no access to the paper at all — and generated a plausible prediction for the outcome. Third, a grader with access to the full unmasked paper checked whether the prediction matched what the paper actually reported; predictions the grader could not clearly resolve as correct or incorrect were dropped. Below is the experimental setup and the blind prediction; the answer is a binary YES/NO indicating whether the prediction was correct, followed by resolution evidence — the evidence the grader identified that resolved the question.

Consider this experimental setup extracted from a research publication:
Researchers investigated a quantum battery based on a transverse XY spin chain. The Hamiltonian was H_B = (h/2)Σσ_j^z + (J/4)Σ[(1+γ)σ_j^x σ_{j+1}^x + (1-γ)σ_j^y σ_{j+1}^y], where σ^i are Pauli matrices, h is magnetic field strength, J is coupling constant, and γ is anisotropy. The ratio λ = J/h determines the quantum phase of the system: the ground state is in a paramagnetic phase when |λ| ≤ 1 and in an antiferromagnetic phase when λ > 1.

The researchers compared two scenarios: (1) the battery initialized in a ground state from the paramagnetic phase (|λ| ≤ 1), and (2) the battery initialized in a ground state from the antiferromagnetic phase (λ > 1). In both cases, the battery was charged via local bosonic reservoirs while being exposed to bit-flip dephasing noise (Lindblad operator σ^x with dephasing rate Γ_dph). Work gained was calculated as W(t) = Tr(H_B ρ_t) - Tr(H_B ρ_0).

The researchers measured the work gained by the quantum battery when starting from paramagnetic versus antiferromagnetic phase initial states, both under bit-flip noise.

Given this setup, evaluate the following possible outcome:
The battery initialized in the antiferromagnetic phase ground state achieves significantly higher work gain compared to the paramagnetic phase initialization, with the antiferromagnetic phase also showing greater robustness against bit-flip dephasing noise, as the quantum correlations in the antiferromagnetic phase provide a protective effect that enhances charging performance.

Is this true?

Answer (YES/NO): NO